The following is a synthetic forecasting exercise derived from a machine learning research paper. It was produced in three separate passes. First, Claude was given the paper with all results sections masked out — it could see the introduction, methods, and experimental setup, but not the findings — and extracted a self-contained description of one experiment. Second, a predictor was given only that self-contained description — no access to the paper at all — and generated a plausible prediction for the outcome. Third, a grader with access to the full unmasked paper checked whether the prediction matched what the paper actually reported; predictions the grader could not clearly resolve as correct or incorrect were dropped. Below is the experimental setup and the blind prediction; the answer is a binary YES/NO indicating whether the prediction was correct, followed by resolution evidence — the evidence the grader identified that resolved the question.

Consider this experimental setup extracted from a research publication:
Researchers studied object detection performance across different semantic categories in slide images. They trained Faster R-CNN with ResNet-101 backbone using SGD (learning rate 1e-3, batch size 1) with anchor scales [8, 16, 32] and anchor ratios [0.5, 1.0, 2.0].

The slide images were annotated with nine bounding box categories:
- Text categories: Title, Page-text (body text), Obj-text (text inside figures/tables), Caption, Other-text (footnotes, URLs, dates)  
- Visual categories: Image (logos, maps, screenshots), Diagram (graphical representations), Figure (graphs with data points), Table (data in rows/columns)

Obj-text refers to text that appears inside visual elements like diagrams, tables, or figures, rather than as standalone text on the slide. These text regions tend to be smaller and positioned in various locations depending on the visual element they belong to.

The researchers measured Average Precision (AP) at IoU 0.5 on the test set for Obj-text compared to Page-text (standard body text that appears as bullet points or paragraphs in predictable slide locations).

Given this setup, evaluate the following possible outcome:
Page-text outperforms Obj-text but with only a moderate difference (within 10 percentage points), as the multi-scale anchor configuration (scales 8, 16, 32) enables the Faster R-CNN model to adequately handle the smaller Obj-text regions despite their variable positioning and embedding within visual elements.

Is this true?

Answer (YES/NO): NO